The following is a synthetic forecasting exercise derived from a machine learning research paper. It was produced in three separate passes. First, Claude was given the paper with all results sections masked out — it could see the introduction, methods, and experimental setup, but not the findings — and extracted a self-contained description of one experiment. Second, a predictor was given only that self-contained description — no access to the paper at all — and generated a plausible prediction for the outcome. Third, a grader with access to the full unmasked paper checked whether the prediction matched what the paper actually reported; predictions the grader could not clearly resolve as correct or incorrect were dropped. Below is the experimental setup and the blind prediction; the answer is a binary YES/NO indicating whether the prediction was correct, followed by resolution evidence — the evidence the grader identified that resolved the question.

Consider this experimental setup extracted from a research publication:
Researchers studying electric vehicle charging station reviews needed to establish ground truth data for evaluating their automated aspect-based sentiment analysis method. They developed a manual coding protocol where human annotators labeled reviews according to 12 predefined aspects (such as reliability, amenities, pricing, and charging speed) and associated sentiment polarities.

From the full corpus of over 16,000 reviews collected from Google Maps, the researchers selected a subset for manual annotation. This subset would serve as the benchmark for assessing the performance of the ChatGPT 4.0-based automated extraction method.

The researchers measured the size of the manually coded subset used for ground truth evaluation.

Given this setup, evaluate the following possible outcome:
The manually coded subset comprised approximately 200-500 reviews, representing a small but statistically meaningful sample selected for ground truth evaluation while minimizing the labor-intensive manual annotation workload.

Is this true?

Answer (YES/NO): NO